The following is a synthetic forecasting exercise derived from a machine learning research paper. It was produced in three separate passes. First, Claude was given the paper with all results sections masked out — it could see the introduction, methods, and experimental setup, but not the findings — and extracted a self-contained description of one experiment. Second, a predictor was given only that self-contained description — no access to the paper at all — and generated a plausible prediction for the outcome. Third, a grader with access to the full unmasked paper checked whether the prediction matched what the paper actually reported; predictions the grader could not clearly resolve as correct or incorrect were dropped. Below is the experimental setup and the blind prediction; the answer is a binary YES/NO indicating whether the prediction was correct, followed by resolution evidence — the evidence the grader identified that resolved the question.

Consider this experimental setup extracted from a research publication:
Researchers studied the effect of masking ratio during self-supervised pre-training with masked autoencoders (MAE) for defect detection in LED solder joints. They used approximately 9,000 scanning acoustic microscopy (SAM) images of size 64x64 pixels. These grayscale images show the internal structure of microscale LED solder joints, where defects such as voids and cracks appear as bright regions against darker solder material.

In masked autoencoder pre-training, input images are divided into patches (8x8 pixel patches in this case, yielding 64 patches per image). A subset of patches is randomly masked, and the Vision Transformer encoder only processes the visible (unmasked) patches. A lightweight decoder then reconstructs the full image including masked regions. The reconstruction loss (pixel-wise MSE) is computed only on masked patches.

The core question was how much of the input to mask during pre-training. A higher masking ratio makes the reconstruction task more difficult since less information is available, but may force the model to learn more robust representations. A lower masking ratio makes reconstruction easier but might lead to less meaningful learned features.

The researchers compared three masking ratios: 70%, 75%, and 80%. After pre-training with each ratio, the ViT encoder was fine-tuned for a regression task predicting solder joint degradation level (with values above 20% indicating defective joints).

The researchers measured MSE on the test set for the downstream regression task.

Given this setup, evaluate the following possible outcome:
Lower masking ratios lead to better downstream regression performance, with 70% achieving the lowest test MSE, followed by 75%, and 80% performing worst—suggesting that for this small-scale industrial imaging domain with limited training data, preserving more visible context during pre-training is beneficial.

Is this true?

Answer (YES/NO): NO